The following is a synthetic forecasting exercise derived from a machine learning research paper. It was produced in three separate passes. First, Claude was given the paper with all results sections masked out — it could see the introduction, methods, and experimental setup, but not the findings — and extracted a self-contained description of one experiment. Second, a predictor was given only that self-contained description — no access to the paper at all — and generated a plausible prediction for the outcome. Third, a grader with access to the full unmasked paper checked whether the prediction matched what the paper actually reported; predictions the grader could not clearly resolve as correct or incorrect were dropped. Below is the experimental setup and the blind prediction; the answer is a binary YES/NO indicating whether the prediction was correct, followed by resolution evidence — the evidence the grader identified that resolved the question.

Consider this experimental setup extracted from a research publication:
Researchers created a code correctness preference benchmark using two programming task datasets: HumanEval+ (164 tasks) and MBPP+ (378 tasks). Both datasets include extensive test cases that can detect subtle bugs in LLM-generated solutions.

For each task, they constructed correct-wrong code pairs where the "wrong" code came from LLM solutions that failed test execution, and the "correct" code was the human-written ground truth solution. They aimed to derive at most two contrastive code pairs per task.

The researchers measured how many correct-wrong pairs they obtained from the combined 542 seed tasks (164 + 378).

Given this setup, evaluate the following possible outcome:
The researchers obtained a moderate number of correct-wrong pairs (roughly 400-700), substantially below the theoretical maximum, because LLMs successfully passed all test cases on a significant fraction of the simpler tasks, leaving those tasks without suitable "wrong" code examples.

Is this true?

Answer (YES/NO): YES